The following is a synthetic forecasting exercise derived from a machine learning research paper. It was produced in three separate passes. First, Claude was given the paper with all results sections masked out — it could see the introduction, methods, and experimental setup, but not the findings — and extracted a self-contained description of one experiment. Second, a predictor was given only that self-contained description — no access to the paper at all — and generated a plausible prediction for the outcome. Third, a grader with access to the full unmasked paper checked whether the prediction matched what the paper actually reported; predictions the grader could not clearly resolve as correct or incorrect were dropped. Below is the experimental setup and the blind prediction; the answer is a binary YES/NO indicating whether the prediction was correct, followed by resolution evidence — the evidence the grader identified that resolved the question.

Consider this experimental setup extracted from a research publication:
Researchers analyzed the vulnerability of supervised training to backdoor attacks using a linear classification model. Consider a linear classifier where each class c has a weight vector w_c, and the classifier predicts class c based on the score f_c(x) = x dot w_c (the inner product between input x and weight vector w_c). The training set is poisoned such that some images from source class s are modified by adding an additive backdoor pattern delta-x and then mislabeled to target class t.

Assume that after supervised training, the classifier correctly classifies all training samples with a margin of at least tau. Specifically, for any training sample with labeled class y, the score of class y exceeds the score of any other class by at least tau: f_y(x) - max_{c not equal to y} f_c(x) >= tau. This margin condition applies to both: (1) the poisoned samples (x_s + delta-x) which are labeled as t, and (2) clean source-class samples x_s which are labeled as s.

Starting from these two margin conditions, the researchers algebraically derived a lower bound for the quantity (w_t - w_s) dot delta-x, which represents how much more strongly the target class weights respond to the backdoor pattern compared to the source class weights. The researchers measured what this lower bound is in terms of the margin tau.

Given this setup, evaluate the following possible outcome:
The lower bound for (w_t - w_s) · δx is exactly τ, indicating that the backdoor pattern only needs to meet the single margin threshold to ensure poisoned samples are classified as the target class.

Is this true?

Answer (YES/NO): NO